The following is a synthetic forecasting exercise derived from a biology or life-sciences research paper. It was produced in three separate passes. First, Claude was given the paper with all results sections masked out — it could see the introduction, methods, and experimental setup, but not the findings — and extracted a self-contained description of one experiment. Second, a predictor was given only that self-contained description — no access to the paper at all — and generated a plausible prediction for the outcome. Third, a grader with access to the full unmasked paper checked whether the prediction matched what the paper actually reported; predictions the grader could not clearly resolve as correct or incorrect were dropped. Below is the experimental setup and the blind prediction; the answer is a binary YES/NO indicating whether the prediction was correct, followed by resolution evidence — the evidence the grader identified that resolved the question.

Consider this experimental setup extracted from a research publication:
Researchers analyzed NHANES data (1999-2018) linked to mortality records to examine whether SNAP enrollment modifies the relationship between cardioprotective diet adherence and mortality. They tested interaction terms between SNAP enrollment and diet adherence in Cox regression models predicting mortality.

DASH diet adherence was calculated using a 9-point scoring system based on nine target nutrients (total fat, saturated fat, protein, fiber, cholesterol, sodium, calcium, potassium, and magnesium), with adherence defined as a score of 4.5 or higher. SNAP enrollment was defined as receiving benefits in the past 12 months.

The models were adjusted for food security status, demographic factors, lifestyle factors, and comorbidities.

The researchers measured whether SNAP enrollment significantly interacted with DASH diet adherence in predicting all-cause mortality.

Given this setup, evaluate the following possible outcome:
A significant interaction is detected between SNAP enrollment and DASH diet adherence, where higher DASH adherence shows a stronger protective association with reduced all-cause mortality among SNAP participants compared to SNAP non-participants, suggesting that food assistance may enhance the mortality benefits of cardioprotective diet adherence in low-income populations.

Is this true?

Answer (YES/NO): NO